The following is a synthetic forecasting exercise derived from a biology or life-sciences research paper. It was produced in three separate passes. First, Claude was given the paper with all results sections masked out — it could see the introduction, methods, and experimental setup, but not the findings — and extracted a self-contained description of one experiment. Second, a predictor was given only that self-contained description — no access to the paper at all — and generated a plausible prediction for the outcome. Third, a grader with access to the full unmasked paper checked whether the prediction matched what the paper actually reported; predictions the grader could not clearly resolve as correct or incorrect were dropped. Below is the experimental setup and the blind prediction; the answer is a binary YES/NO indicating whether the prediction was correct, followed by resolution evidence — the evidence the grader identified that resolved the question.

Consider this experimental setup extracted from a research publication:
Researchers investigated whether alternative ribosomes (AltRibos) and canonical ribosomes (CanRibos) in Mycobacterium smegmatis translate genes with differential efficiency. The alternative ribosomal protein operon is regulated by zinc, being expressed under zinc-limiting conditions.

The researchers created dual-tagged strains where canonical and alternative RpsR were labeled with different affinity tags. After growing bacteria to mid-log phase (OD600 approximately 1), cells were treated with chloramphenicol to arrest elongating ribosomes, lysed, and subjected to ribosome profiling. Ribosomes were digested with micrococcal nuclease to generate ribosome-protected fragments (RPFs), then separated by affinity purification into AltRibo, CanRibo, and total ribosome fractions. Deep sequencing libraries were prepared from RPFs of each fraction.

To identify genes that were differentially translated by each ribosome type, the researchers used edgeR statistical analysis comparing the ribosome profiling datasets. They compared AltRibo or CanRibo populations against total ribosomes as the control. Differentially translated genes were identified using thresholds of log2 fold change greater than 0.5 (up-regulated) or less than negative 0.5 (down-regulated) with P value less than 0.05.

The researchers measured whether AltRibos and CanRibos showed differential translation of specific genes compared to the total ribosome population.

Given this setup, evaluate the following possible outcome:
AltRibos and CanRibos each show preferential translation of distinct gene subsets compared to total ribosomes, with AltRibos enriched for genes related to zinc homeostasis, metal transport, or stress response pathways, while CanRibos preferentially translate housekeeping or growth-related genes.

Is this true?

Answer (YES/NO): NO